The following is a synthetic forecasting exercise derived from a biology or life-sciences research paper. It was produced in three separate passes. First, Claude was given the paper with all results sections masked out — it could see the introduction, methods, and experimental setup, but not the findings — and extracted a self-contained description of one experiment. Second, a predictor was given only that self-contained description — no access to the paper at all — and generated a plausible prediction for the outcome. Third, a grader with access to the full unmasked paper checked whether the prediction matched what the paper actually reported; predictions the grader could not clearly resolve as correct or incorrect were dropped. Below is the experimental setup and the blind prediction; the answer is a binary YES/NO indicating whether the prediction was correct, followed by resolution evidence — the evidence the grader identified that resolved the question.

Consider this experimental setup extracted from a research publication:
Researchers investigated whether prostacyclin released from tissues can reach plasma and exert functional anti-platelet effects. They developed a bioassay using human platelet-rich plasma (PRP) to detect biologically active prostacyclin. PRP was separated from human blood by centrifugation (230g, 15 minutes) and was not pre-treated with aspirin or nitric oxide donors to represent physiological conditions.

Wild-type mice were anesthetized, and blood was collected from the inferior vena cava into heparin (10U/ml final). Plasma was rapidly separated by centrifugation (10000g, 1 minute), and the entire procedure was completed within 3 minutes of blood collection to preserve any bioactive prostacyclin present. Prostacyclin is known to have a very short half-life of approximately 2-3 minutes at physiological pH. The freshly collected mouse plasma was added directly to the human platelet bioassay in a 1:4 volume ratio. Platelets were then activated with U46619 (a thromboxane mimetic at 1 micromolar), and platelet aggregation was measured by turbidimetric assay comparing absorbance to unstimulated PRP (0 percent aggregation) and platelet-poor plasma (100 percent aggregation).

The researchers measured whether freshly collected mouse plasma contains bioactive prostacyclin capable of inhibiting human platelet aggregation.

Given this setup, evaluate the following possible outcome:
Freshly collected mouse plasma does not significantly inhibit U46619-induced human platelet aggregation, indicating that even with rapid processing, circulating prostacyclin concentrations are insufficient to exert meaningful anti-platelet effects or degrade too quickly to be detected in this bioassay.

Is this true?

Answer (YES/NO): NO